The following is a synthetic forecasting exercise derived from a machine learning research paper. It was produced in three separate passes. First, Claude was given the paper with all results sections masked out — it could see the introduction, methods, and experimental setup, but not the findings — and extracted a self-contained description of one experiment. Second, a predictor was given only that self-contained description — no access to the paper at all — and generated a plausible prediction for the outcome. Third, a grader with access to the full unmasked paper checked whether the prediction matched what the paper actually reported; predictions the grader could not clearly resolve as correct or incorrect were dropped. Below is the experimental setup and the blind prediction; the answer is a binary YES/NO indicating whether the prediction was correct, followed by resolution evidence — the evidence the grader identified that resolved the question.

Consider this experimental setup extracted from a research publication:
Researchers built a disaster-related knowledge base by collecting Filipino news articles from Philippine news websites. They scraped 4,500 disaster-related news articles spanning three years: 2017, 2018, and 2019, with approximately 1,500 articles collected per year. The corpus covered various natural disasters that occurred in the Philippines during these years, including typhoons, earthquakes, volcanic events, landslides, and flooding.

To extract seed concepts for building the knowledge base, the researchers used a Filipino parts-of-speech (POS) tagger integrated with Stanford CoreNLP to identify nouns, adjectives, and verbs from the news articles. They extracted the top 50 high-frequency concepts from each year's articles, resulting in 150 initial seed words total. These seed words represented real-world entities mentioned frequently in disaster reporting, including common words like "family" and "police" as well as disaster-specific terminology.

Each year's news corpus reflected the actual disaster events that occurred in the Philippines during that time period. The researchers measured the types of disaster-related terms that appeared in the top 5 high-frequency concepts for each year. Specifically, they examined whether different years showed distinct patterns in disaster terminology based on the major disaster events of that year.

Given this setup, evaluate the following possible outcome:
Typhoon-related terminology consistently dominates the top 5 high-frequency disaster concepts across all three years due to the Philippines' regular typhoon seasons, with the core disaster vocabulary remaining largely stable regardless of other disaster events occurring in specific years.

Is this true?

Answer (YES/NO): NO